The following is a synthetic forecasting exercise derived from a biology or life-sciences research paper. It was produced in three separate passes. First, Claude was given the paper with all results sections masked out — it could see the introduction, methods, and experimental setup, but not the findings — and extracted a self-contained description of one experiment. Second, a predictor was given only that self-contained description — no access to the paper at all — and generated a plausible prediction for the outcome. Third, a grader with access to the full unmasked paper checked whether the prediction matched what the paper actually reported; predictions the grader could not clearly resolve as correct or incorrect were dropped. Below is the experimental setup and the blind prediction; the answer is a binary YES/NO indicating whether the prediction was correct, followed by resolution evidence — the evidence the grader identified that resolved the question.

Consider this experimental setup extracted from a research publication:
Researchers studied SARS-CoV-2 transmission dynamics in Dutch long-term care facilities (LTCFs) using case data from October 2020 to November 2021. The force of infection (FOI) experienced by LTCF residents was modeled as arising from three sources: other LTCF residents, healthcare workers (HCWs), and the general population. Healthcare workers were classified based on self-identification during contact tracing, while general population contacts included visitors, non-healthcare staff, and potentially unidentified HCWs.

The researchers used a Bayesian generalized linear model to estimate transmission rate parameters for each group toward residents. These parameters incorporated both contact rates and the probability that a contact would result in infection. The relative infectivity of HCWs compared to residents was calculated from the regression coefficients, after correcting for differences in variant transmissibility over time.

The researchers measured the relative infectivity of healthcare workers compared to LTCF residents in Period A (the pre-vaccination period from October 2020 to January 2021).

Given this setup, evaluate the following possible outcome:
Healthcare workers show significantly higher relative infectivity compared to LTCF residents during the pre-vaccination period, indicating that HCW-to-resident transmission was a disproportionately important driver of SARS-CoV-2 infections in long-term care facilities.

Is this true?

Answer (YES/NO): NO